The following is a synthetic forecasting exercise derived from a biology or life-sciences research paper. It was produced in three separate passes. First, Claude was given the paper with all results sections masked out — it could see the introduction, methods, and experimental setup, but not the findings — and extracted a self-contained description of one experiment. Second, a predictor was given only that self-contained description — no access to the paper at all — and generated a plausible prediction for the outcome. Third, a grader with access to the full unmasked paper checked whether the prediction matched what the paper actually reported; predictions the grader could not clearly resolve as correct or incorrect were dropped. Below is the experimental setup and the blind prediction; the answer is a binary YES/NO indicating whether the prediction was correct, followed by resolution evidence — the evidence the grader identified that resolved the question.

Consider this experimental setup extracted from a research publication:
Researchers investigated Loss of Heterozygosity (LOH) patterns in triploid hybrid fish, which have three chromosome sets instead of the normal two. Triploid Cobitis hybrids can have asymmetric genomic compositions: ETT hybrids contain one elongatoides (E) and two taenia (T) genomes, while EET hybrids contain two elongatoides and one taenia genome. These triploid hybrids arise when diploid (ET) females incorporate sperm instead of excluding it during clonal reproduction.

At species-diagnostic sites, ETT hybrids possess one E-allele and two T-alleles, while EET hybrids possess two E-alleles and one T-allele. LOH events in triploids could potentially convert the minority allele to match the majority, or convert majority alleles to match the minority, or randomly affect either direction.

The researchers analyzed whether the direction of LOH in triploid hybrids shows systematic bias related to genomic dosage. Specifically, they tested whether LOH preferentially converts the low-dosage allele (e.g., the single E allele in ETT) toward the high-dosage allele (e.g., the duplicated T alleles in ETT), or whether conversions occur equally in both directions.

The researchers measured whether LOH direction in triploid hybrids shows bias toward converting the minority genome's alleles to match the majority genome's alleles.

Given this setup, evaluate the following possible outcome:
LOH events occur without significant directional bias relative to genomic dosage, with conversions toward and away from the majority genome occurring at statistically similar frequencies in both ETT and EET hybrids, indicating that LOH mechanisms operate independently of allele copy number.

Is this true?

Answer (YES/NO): NO